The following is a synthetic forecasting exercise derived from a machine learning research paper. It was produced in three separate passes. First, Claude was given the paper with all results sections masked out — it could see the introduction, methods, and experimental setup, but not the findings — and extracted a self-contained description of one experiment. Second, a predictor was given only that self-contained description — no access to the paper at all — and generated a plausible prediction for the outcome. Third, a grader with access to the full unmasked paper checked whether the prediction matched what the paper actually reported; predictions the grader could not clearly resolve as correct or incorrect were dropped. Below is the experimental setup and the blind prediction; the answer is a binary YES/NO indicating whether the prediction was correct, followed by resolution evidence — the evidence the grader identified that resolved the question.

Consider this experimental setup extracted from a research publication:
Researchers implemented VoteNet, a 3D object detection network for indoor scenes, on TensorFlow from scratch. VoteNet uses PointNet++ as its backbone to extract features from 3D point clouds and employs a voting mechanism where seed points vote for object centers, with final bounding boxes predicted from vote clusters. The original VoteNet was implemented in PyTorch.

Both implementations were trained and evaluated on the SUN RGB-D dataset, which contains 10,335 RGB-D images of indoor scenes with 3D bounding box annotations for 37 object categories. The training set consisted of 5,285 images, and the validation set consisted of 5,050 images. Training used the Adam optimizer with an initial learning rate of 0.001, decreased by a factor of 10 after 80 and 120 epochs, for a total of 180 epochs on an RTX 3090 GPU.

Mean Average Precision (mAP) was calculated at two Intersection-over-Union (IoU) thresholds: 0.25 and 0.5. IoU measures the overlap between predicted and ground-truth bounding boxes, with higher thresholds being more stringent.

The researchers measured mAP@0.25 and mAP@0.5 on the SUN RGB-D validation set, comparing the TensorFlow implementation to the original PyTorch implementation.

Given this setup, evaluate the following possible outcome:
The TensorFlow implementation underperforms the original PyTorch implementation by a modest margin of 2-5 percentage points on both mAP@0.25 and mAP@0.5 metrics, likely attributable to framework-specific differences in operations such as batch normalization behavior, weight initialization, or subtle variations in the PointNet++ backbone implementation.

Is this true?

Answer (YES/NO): NO